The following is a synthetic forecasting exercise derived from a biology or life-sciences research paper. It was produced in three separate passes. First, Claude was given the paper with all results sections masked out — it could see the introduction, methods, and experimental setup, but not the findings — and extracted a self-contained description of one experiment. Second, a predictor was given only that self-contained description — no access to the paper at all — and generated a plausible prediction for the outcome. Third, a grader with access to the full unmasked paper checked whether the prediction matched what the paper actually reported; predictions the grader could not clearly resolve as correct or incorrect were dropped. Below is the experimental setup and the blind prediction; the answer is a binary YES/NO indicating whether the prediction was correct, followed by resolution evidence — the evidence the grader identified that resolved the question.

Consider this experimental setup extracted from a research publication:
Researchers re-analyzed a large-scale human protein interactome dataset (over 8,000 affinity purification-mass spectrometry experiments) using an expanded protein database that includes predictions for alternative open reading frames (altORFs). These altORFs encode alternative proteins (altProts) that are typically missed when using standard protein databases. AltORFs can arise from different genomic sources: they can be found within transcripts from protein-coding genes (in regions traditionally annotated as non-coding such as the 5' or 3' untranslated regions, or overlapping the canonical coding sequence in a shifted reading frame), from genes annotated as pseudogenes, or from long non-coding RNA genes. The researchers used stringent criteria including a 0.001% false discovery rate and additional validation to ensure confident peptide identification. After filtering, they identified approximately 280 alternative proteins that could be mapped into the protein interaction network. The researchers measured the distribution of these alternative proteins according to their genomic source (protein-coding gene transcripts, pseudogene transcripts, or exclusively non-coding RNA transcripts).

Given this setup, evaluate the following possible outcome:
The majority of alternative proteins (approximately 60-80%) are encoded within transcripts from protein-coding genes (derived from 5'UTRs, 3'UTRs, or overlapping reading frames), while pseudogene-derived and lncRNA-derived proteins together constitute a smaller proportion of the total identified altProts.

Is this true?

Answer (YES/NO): NO